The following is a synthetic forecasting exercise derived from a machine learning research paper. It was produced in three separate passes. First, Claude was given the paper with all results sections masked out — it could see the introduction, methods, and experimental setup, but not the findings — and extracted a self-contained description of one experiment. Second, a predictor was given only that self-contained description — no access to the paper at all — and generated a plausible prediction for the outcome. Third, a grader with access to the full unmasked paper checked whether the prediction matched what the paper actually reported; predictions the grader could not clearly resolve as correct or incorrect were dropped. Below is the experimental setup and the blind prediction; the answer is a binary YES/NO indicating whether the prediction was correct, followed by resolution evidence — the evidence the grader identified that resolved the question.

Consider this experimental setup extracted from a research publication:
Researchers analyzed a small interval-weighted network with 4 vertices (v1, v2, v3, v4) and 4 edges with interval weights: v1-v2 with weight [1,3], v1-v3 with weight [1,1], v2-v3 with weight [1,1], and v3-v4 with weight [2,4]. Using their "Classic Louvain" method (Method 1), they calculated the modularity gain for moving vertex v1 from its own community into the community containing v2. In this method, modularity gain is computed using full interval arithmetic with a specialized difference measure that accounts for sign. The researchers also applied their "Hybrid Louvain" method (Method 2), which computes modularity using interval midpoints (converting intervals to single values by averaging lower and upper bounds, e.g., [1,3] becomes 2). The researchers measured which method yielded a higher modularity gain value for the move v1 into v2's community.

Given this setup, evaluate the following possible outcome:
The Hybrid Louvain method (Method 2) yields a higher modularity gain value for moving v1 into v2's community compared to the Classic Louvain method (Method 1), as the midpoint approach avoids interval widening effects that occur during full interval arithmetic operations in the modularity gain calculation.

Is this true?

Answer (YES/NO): NO